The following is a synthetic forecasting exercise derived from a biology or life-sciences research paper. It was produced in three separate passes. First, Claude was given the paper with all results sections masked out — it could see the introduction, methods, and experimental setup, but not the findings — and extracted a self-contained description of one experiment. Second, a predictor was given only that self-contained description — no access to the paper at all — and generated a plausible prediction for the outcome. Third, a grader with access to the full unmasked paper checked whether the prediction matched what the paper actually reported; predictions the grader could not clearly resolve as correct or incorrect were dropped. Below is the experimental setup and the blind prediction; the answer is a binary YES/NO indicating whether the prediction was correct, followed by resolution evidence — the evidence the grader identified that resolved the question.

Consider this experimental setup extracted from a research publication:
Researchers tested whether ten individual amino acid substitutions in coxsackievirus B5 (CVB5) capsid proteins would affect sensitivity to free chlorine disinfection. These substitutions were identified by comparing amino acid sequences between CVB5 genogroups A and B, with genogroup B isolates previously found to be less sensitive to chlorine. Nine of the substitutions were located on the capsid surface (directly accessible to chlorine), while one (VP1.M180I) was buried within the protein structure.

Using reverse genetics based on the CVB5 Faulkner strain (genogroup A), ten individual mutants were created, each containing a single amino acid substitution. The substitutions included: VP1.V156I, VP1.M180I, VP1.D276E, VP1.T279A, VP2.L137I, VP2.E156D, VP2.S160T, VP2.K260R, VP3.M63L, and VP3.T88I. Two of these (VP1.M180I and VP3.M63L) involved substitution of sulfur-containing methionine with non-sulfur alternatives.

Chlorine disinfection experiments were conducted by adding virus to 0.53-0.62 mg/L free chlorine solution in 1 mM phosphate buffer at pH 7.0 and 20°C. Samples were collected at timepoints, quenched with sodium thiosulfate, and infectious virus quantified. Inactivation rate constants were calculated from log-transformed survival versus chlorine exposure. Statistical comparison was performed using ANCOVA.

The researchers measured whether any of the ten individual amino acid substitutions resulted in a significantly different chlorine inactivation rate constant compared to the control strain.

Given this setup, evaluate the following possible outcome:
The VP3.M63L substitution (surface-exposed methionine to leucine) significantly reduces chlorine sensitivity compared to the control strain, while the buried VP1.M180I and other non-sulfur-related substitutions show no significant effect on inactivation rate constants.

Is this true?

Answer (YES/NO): NO